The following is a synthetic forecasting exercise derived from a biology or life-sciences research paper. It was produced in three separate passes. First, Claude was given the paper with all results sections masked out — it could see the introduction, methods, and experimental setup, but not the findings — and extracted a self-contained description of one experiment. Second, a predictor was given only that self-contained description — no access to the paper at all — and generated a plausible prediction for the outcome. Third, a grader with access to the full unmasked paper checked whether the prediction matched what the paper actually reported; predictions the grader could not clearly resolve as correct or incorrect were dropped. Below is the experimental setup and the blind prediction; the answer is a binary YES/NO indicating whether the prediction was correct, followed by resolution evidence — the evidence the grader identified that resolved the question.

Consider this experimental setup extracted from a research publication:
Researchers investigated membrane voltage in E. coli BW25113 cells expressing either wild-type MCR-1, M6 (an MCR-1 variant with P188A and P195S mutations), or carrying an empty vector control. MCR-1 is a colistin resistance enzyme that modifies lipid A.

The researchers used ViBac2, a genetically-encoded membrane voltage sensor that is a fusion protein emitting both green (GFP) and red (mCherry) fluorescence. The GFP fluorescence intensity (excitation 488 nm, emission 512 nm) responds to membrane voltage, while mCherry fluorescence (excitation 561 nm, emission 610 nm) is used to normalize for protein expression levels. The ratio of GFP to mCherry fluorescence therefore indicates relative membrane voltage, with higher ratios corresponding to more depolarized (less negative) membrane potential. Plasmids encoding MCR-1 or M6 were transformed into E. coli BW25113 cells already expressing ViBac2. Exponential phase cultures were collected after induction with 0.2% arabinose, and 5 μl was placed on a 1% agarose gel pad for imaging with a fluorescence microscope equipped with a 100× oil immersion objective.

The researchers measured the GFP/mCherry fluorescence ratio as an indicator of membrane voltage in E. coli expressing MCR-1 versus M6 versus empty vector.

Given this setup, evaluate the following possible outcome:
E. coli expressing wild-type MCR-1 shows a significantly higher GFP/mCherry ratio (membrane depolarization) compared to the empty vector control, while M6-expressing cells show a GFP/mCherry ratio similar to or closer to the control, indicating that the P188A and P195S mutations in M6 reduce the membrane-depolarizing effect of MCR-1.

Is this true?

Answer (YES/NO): NO